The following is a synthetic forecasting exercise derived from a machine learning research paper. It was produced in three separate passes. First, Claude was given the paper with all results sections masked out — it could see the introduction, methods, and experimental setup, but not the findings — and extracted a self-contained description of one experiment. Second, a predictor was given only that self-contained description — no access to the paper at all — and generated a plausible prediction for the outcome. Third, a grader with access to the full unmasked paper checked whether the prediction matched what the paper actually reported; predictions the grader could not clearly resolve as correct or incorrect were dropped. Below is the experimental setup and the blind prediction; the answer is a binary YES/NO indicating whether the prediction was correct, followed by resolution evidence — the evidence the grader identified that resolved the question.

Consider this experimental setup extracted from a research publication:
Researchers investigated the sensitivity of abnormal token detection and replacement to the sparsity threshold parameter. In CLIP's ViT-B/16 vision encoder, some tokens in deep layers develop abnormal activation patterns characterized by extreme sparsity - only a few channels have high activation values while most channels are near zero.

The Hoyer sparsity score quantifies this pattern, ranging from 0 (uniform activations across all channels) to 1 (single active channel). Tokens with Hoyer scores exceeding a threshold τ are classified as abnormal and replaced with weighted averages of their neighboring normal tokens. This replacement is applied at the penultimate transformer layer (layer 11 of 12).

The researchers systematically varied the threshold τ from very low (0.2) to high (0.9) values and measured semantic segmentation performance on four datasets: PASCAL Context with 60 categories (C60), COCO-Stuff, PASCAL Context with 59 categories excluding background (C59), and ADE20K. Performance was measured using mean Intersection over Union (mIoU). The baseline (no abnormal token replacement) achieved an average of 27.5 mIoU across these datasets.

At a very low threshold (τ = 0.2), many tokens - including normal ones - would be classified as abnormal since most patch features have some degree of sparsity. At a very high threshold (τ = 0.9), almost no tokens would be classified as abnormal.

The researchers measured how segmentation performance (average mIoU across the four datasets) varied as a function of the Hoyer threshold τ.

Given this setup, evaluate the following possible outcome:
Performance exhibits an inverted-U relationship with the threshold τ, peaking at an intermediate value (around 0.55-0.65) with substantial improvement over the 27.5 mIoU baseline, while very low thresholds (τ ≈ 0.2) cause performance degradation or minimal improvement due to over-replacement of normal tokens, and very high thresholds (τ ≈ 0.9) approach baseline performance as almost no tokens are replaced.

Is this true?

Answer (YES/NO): NO